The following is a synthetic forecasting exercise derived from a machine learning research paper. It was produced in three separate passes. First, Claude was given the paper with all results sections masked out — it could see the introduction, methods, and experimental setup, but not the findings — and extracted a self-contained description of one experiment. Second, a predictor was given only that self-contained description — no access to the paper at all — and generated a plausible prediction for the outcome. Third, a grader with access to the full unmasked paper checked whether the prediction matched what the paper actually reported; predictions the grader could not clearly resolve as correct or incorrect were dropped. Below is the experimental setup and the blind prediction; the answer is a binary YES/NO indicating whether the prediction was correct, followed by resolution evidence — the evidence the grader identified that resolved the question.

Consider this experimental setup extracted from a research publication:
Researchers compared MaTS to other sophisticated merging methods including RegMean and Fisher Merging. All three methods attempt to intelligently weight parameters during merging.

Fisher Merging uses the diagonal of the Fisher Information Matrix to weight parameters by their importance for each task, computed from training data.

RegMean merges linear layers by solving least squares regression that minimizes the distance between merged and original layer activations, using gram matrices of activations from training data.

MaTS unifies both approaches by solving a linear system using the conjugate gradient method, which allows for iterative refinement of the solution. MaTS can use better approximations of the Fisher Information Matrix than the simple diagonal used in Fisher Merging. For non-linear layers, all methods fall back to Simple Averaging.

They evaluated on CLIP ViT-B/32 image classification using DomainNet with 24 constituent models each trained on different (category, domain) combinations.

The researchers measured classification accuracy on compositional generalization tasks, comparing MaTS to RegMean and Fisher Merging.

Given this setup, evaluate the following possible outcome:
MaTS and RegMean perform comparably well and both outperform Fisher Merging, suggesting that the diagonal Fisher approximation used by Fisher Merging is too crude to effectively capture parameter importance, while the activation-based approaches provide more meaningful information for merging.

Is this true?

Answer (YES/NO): NO